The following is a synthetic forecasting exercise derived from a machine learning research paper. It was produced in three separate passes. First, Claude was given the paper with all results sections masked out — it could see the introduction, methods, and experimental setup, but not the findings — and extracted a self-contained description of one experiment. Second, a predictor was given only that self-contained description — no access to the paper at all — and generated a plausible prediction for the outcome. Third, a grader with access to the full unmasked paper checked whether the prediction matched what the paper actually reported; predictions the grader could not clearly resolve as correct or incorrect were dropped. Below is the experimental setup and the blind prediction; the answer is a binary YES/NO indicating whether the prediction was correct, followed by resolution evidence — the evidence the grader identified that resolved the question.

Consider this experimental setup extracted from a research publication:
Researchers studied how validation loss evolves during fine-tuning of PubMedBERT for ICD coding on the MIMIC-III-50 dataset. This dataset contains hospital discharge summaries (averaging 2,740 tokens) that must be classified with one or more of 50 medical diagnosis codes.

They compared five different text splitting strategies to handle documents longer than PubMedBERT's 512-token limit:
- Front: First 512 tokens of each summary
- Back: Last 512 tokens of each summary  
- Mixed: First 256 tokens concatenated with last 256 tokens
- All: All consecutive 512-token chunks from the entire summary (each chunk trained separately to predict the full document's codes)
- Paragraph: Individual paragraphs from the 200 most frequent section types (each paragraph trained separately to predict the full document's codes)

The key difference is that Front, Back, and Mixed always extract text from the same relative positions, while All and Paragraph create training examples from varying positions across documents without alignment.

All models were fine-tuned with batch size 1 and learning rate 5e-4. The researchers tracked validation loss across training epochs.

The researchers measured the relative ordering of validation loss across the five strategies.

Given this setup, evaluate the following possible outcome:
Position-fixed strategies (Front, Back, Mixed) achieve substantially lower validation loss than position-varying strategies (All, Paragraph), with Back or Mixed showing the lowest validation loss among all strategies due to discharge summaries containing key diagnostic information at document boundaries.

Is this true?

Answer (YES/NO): NO